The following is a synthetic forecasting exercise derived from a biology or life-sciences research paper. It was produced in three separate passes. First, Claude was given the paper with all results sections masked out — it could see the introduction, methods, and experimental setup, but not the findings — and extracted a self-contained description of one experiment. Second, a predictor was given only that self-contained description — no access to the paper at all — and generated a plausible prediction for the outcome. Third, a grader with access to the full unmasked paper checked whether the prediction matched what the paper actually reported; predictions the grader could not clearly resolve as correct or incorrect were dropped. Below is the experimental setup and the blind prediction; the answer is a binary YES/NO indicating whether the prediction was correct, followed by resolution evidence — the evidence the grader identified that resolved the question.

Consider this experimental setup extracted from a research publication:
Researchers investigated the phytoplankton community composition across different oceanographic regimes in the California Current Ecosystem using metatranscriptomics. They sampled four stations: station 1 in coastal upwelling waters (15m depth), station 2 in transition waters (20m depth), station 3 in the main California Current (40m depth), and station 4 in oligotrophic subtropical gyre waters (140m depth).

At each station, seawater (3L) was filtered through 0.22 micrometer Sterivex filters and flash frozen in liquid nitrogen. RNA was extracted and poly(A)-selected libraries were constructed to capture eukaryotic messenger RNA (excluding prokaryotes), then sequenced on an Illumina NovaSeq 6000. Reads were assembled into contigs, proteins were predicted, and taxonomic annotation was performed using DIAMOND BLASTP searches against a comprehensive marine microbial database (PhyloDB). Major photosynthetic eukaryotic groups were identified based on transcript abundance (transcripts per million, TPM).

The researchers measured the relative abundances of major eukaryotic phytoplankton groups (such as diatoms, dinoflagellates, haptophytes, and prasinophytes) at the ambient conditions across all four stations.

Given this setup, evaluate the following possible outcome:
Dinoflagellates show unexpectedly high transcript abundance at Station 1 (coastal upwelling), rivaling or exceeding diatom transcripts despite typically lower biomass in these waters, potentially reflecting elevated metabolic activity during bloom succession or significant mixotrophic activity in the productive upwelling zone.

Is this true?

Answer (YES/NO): YES